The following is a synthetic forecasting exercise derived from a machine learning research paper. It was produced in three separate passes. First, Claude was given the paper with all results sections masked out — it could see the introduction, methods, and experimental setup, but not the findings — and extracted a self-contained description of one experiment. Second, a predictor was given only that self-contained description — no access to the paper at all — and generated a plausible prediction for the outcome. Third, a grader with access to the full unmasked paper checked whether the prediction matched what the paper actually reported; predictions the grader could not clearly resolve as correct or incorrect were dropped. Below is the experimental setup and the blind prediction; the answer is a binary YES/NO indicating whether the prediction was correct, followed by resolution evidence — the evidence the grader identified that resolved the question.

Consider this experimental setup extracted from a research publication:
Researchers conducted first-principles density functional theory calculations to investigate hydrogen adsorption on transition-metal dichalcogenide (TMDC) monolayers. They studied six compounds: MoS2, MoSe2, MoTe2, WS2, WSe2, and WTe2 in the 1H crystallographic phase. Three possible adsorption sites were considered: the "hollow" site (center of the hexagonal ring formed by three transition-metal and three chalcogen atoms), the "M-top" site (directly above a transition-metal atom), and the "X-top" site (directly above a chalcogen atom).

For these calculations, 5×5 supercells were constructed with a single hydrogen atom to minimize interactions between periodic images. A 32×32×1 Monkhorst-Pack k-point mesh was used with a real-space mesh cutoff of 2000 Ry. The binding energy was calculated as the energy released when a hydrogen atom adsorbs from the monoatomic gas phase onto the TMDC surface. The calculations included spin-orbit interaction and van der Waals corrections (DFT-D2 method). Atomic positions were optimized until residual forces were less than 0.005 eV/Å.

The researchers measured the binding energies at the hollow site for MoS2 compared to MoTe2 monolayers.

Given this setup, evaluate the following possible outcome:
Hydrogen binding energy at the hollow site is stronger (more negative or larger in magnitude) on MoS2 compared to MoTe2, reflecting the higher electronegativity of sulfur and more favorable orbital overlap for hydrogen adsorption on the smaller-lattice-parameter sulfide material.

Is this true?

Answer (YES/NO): NO